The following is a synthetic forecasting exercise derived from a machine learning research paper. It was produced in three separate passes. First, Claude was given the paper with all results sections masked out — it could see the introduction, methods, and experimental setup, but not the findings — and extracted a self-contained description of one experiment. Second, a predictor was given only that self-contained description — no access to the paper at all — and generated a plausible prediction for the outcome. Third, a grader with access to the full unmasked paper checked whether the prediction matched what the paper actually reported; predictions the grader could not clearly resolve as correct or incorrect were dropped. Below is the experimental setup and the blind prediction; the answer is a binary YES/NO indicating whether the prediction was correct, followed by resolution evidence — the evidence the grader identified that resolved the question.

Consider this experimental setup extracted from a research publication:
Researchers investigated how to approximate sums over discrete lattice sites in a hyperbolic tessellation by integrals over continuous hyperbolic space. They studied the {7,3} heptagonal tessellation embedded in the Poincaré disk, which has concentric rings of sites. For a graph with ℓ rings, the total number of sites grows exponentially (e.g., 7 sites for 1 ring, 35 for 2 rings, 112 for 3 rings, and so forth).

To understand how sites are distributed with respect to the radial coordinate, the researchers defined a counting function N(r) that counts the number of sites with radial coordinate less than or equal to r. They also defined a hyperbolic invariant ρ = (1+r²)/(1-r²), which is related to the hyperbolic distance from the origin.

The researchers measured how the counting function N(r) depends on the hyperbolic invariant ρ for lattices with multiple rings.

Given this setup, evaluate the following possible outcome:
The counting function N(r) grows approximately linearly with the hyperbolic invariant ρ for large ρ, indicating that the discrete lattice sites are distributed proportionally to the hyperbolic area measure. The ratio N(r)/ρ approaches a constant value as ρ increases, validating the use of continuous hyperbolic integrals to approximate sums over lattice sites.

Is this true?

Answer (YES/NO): YES